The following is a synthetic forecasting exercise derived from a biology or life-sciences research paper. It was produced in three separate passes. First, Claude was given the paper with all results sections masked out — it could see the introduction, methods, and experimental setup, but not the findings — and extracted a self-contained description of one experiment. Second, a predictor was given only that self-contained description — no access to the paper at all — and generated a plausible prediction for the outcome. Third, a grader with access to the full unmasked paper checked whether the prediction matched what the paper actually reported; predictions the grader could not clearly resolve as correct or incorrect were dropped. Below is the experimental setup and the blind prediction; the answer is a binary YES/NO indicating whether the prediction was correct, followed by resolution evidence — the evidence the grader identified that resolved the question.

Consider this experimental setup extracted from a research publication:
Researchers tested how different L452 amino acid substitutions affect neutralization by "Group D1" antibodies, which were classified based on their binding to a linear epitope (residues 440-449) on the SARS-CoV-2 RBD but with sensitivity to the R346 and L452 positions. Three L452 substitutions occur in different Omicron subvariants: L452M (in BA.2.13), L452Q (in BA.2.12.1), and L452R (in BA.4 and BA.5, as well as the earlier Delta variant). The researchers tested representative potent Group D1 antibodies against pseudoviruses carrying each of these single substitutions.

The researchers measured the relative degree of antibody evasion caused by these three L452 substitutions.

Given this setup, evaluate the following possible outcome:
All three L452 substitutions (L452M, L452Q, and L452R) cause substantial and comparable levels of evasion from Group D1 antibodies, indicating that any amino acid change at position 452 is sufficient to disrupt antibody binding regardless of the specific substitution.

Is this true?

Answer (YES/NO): NO